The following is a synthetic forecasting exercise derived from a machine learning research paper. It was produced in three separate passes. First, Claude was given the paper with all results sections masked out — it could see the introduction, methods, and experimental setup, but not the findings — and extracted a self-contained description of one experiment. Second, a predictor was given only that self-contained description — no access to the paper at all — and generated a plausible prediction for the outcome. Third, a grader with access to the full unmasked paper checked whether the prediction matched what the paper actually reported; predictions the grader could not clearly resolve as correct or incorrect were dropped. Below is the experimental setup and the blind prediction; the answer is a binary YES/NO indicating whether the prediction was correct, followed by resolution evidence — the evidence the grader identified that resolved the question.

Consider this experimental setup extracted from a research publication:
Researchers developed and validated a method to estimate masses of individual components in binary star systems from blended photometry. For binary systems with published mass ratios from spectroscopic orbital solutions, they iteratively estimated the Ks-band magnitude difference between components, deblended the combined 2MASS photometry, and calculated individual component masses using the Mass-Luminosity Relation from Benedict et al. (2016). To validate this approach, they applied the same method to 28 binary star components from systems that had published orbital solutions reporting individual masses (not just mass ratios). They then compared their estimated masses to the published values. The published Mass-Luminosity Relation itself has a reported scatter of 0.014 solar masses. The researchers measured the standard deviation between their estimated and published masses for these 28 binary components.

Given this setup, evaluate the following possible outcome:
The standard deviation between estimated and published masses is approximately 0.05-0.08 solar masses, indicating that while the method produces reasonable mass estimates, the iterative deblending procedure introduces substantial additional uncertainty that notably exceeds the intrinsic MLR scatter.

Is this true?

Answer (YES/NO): NO